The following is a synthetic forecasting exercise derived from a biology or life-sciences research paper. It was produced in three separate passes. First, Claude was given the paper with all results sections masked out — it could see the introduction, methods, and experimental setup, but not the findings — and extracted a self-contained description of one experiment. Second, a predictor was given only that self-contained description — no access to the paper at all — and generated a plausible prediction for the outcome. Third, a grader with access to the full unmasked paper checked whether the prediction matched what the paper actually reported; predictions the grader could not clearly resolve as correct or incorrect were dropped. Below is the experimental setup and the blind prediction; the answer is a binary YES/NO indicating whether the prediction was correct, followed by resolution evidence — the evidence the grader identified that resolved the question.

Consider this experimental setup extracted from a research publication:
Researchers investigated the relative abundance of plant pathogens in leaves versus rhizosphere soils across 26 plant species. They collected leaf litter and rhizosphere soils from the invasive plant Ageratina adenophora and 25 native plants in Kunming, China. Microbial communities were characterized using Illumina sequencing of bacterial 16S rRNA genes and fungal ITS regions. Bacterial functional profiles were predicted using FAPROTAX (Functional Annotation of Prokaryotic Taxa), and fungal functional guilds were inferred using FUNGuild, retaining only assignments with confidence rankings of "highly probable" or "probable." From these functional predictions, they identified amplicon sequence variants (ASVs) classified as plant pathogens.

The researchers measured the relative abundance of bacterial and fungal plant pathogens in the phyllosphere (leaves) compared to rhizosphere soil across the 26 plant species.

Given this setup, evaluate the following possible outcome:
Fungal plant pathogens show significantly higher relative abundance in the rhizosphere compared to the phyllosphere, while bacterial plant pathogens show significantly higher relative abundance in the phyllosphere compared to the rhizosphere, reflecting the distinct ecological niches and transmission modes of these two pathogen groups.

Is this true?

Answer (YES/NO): NO